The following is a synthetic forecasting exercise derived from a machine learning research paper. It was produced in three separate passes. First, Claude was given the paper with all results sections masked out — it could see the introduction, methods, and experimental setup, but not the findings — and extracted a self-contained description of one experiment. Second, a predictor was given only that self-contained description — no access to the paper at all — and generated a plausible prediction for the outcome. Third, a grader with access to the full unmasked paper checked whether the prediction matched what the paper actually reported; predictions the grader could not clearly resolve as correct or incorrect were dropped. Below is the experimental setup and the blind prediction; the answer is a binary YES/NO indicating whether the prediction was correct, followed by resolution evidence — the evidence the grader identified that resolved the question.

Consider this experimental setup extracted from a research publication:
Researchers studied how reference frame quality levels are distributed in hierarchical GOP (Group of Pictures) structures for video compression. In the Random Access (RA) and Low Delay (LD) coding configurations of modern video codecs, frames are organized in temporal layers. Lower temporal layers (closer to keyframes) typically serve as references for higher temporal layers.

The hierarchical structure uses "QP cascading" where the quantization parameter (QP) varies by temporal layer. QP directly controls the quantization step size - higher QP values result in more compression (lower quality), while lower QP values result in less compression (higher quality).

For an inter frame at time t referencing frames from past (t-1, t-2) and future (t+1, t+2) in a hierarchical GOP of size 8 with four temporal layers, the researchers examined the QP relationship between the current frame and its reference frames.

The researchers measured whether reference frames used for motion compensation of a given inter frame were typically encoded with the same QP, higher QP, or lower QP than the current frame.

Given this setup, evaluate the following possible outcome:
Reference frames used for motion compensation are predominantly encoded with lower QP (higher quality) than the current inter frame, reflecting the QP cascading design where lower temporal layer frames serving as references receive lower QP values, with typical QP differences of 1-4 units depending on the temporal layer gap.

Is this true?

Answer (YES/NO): NO